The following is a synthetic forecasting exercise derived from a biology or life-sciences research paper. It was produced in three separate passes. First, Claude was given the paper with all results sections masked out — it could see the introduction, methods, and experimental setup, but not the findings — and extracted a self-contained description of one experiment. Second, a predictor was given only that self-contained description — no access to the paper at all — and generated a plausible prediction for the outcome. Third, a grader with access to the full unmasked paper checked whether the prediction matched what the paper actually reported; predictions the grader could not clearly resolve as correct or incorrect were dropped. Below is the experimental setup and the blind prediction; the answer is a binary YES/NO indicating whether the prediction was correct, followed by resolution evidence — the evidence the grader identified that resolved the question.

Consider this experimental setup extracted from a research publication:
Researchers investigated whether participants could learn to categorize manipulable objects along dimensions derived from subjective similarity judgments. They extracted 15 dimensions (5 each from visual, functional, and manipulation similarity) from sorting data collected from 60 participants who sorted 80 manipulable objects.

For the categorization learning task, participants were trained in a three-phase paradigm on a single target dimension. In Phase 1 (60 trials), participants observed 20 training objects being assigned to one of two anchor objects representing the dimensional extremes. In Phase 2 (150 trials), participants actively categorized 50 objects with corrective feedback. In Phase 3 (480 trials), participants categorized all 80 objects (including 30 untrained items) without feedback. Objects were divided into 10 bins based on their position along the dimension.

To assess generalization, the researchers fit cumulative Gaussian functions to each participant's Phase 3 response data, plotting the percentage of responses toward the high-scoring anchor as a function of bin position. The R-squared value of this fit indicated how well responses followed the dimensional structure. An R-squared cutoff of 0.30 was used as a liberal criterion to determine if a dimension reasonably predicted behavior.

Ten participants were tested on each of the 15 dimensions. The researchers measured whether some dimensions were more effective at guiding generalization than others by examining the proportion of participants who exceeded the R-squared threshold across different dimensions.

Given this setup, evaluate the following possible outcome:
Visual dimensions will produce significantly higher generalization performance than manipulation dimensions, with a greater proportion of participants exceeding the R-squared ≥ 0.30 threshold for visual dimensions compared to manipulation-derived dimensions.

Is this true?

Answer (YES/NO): NO